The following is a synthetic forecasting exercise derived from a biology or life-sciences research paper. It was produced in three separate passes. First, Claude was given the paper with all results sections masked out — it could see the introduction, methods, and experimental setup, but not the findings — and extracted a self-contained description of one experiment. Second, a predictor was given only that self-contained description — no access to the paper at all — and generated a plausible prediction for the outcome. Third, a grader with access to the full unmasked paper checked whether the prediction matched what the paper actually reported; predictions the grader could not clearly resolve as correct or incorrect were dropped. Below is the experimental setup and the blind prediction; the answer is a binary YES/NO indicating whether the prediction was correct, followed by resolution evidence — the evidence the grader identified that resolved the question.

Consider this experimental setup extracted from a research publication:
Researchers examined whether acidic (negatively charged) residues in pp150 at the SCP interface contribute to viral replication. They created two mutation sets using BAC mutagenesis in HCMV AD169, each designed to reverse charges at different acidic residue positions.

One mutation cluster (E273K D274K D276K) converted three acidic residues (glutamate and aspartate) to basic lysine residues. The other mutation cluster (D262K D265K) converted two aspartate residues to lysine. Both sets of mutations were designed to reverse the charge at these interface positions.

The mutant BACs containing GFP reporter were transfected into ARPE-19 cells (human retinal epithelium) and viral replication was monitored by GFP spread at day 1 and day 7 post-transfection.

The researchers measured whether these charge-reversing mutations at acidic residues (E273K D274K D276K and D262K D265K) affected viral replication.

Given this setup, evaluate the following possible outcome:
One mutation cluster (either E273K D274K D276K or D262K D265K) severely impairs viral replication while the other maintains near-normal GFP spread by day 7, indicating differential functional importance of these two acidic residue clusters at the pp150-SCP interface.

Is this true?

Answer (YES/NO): YES